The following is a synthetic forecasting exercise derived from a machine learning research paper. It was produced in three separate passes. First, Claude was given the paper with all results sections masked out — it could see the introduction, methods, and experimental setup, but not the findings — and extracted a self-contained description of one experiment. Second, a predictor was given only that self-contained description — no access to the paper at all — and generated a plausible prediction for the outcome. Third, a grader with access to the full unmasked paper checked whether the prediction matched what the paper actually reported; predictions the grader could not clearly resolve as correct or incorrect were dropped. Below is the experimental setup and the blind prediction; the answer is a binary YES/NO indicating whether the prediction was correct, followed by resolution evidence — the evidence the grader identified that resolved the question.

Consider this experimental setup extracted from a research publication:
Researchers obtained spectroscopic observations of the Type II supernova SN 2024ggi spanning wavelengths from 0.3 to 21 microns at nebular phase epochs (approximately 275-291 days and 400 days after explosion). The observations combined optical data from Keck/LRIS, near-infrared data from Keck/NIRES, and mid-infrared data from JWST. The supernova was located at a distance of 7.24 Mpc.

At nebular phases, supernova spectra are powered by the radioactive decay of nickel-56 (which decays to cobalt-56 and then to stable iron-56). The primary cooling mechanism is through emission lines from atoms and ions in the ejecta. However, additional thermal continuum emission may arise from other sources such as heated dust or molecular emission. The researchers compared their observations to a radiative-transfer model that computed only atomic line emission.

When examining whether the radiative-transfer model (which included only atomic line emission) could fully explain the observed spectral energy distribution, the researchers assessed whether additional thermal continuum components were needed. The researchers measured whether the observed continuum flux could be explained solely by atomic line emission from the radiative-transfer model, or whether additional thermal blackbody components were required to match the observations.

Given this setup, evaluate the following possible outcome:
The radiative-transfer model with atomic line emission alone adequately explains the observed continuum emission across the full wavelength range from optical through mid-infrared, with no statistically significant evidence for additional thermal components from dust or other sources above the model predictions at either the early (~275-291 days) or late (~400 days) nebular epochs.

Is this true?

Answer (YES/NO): NO